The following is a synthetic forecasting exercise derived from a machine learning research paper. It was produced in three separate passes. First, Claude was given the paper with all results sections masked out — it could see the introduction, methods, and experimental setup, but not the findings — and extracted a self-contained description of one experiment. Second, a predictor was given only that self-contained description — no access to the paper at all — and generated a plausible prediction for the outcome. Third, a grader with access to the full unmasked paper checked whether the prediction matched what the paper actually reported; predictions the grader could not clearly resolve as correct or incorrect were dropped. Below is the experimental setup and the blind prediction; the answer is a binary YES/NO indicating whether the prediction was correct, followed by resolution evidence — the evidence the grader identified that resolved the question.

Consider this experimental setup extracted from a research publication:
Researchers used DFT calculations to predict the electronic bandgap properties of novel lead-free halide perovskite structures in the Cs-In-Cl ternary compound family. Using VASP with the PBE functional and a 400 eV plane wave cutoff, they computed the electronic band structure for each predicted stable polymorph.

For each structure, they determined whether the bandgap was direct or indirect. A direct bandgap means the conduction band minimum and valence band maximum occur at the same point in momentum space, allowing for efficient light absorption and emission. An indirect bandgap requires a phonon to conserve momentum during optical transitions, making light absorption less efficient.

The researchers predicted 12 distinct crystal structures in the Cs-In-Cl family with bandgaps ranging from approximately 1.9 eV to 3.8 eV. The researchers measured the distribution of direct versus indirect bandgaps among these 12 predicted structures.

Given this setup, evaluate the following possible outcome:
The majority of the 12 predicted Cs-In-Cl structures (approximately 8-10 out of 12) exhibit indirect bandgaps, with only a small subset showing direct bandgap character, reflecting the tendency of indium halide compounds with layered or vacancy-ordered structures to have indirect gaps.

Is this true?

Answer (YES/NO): NO